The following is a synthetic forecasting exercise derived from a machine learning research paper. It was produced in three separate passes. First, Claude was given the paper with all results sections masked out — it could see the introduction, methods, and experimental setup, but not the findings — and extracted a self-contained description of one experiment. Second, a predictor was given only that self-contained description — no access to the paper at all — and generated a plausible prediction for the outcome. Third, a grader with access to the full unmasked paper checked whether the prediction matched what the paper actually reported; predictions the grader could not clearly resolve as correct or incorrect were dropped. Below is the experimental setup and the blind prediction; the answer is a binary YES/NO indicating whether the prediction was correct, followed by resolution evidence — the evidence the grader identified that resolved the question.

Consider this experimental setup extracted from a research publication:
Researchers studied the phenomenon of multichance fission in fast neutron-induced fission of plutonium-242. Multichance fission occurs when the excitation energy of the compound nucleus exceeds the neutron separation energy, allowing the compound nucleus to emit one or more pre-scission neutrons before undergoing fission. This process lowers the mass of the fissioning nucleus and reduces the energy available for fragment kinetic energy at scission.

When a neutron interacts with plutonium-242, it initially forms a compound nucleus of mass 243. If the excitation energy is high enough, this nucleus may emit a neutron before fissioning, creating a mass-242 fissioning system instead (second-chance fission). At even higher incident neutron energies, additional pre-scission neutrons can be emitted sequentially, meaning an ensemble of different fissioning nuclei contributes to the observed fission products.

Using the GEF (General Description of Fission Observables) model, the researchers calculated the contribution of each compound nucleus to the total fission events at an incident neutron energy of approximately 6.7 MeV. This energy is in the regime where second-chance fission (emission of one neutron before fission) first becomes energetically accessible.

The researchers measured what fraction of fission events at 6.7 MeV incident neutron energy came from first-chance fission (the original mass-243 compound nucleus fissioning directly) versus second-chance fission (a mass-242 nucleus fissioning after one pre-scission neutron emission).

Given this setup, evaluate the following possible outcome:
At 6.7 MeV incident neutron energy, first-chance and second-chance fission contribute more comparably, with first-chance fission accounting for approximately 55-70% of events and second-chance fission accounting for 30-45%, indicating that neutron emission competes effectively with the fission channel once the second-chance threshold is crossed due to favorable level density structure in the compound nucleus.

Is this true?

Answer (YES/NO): NO